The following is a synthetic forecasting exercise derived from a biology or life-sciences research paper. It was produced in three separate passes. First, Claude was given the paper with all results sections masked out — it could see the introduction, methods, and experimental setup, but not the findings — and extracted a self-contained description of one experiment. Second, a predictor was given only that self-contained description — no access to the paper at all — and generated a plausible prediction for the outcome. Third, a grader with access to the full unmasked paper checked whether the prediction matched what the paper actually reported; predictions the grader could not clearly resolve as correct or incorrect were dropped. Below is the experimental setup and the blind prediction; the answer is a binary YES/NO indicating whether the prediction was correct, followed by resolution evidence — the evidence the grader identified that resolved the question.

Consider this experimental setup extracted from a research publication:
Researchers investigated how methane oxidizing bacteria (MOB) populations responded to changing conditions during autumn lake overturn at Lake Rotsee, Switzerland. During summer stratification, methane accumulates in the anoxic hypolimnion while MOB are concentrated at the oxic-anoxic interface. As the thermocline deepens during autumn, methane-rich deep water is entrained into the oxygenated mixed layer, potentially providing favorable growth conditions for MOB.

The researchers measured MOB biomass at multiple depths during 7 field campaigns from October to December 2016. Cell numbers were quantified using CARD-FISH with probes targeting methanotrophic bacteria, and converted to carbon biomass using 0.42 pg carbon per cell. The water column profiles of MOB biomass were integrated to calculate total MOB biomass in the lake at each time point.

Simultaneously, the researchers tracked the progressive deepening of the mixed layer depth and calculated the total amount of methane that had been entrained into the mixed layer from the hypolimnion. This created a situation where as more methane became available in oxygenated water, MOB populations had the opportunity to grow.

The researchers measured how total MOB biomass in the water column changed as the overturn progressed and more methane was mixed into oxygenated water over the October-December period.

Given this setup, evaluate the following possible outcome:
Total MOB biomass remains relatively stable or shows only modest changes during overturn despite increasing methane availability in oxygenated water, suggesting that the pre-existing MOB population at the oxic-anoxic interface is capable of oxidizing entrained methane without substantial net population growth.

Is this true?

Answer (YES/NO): NO